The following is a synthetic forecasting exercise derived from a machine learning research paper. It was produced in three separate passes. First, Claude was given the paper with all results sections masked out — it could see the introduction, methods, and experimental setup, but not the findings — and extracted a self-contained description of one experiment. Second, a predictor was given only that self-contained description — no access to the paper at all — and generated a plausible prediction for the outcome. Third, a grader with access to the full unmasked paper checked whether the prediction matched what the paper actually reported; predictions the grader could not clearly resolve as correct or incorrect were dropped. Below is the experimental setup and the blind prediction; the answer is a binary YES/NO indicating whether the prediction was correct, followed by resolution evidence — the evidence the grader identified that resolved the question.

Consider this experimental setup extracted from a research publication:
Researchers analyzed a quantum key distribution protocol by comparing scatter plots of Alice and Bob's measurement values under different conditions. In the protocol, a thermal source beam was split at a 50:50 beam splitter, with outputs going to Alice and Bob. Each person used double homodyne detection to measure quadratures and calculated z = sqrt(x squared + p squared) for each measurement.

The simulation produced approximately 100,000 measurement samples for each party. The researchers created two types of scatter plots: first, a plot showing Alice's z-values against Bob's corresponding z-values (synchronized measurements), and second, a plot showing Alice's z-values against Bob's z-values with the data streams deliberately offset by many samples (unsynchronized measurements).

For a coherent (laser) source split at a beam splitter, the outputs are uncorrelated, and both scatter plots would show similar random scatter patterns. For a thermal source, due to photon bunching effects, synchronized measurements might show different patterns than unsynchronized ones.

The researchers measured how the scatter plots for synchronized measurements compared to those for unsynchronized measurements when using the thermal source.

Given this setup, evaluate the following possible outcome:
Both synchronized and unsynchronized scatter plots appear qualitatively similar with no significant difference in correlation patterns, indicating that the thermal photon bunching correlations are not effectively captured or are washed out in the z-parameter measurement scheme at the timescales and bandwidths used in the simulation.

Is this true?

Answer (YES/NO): NO